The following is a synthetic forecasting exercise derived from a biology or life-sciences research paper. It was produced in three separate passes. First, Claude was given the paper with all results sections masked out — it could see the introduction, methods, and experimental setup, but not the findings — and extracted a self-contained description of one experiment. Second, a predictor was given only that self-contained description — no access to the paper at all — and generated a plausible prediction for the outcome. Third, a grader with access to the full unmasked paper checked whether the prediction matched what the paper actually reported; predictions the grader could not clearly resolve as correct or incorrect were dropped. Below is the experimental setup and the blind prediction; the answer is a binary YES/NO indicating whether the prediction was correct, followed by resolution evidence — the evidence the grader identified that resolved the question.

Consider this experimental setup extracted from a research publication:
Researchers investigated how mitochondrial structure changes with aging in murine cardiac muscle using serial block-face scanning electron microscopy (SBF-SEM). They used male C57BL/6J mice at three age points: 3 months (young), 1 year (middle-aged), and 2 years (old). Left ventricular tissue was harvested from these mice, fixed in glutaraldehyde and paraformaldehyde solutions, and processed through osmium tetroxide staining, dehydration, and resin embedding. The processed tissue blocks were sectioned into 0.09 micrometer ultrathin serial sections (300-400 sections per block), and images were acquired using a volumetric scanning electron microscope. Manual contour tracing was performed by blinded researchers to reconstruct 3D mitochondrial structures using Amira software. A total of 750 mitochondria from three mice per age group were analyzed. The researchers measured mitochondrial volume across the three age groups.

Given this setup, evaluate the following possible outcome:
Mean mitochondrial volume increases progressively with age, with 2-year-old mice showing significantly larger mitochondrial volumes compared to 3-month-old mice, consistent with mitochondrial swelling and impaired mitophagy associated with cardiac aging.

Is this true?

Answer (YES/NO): NO